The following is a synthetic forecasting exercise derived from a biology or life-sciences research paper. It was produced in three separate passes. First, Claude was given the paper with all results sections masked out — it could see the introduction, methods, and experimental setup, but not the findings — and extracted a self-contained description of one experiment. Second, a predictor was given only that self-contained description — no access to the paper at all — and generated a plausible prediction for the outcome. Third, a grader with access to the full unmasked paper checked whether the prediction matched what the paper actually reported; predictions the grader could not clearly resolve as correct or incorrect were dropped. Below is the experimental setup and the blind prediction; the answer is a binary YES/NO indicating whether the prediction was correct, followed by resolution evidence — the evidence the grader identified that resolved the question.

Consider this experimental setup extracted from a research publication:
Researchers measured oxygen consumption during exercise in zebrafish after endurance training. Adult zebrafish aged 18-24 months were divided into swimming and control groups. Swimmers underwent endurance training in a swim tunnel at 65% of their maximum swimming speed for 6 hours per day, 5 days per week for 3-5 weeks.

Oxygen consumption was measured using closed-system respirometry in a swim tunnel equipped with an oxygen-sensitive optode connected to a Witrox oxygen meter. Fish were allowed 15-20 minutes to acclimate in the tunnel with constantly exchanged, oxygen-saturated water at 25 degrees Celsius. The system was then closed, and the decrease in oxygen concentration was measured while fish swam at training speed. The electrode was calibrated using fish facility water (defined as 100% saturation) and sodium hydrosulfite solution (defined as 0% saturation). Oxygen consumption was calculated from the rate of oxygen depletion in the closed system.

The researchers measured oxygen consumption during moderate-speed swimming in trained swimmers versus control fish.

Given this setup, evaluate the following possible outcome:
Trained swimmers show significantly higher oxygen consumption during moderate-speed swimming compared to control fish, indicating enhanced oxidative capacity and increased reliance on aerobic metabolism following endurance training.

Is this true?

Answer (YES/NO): YES